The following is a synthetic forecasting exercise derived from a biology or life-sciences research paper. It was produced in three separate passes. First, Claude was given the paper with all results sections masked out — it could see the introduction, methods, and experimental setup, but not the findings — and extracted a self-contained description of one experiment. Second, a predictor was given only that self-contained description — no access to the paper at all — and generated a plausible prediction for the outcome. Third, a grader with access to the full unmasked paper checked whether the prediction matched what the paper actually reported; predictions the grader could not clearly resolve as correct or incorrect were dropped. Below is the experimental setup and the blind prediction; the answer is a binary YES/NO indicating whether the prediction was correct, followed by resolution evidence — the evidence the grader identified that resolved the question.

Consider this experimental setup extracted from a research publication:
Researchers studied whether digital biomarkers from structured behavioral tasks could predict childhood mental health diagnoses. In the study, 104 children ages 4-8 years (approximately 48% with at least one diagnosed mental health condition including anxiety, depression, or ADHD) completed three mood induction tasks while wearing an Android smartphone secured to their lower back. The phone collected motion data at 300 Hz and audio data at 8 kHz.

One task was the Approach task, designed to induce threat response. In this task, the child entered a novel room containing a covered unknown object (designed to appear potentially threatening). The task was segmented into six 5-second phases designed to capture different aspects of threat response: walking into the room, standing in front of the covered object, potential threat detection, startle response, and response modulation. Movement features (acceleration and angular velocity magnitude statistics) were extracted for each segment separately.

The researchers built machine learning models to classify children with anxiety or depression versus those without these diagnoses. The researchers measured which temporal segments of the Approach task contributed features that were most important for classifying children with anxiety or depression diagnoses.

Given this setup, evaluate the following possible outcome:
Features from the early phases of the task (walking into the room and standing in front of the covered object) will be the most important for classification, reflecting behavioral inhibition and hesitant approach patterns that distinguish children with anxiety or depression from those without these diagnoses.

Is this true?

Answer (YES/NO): NO